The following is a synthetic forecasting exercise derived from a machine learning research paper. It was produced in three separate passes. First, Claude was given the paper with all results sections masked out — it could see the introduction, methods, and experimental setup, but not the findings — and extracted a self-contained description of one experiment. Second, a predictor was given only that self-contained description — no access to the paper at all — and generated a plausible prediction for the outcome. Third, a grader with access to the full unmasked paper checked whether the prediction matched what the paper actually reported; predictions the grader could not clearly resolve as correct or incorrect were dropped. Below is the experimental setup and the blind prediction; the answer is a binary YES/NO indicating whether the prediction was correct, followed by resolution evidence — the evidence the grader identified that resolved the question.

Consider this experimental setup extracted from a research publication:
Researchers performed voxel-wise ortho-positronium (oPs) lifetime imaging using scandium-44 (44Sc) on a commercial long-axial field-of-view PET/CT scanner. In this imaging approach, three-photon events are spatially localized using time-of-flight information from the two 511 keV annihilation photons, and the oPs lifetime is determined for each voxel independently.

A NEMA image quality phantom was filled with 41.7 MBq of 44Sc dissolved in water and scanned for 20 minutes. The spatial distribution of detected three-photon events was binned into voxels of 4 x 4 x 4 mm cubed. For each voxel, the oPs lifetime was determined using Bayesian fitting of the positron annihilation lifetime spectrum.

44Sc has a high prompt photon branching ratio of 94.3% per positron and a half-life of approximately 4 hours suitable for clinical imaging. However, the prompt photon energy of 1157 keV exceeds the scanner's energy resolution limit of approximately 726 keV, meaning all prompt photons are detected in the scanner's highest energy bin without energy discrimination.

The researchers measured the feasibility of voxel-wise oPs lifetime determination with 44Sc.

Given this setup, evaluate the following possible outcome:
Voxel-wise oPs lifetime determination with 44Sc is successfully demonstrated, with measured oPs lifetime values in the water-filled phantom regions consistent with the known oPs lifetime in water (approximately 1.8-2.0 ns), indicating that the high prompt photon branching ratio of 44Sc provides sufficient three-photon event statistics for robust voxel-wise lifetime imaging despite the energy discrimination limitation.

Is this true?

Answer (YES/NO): NO